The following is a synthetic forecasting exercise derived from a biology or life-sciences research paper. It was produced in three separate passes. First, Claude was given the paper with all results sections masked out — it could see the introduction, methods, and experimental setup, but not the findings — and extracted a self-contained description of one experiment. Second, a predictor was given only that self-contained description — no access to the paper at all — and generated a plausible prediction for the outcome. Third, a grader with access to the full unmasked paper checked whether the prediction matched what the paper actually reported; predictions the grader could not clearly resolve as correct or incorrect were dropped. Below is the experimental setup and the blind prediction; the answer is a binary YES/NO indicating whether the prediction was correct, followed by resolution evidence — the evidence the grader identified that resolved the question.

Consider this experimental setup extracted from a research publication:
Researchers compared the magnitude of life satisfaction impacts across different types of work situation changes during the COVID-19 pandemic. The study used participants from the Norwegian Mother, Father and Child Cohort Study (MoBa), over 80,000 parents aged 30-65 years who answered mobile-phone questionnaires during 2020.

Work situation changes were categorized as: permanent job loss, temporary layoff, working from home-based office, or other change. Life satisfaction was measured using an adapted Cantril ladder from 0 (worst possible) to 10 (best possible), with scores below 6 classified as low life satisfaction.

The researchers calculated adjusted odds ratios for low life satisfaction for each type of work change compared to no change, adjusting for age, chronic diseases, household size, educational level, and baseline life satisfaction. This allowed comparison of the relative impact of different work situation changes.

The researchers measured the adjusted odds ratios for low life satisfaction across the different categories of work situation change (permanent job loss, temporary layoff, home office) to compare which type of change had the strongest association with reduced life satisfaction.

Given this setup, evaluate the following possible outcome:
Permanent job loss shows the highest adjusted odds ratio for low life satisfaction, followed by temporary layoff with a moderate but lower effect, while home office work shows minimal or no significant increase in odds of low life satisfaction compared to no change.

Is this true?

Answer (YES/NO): YES